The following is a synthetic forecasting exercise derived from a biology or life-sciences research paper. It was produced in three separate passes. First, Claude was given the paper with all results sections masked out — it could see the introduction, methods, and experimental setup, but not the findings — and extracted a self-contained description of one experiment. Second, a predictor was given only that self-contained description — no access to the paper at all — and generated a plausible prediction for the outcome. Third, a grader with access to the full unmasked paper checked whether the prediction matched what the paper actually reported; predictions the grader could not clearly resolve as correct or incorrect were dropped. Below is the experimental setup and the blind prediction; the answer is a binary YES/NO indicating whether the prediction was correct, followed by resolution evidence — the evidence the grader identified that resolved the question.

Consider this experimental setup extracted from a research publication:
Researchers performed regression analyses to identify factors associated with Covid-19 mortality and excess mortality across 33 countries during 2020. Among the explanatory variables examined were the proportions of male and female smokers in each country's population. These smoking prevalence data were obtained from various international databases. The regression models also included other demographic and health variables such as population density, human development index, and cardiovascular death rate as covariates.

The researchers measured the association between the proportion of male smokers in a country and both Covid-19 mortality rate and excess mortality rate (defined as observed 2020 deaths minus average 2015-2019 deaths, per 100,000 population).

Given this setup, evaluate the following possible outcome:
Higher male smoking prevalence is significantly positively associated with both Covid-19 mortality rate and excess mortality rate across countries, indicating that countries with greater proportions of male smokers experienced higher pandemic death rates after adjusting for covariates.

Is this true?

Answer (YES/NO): NO